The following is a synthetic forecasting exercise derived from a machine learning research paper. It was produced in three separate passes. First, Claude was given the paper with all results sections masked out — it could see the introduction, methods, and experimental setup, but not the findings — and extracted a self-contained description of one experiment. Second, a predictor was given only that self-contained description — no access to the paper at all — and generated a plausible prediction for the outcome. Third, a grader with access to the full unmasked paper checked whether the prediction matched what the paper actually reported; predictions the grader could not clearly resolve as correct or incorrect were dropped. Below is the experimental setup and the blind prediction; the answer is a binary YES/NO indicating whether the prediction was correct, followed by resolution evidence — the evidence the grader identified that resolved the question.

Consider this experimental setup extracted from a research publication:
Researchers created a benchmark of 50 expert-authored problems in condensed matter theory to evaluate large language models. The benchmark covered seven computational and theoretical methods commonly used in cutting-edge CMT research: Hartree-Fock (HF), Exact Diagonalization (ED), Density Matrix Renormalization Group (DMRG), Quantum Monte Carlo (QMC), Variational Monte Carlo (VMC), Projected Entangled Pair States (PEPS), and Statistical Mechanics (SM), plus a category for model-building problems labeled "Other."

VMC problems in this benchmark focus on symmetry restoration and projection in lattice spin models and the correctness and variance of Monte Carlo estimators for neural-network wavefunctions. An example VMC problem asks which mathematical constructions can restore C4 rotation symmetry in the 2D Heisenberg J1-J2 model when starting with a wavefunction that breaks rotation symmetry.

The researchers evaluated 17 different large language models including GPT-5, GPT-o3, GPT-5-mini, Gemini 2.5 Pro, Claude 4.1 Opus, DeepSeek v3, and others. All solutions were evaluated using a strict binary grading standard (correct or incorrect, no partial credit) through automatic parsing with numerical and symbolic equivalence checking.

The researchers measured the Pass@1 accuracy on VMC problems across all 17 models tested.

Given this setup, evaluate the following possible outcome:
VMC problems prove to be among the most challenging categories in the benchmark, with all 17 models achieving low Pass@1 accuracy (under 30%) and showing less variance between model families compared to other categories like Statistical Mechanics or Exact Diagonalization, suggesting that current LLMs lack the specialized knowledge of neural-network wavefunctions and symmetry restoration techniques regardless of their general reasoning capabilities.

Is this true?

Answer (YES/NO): YES